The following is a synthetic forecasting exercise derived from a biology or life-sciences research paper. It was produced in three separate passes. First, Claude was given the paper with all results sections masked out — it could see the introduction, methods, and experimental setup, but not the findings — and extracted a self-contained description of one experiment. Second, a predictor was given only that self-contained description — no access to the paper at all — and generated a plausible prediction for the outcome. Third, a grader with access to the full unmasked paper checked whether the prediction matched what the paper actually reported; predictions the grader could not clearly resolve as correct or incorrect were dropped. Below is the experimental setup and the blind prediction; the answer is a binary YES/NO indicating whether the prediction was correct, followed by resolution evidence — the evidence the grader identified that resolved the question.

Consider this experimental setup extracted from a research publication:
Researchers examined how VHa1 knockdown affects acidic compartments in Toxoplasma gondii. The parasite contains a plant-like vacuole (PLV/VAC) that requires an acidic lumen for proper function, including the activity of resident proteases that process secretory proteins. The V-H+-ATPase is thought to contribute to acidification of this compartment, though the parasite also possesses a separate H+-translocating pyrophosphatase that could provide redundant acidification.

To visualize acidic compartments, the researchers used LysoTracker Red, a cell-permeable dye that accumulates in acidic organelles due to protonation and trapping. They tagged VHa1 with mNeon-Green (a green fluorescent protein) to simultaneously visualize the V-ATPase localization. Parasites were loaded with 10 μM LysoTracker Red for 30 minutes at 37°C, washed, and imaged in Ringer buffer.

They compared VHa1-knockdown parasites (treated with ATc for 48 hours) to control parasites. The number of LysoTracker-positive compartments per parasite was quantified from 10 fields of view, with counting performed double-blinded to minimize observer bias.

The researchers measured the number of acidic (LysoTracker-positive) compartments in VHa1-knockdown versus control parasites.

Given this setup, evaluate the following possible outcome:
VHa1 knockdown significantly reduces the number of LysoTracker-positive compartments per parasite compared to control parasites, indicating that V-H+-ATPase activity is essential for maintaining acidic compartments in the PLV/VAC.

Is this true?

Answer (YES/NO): NO